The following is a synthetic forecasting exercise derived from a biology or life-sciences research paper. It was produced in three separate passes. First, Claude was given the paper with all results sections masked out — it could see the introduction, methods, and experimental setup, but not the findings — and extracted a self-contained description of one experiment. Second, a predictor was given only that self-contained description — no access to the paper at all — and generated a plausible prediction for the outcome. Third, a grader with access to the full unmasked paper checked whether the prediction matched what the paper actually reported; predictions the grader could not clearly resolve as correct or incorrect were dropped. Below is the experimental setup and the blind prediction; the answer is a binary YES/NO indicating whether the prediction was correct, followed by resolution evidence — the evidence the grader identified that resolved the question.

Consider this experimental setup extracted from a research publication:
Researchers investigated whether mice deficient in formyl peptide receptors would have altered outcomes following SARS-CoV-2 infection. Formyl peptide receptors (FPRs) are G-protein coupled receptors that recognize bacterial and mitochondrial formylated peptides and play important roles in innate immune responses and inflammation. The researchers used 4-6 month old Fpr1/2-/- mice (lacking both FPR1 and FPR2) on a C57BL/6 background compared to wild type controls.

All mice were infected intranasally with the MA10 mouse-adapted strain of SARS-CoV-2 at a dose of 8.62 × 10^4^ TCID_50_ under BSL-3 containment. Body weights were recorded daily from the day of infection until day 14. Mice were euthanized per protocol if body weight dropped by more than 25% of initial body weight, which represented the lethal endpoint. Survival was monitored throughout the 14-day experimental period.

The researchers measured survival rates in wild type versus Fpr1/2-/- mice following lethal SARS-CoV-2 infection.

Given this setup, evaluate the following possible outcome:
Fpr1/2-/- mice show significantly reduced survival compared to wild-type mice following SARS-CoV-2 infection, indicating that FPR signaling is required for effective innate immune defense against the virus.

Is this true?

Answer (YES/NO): NO